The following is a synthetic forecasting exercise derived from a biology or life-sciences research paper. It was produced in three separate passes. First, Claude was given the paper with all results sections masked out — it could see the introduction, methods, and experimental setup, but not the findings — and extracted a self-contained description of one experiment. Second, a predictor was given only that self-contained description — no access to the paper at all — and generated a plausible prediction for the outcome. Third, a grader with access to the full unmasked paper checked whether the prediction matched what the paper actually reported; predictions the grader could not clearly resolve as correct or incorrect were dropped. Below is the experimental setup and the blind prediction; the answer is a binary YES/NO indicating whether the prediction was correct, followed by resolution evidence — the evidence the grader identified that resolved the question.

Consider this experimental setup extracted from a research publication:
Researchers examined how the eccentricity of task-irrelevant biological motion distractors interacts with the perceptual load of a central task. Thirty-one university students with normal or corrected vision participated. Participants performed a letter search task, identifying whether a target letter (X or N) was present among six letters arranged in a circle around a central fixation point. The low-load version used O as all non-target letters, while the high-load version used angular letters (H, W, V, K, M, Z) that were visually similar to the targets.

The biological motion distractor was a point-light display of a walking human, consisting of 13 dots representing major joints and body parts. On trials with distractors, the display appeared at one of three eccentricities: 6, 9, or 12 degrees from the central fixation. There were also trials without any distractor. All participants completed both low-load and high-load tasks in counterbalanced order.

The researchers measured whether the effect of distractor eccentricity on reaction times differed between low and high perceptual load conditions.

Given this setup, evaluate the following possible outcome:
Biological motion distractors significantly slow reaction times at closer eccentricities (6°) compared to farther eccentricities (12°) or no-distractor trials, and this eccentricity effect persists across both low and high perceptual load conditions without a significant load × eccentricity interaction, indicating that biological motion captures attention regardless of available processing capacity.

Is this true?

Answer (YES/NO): NO